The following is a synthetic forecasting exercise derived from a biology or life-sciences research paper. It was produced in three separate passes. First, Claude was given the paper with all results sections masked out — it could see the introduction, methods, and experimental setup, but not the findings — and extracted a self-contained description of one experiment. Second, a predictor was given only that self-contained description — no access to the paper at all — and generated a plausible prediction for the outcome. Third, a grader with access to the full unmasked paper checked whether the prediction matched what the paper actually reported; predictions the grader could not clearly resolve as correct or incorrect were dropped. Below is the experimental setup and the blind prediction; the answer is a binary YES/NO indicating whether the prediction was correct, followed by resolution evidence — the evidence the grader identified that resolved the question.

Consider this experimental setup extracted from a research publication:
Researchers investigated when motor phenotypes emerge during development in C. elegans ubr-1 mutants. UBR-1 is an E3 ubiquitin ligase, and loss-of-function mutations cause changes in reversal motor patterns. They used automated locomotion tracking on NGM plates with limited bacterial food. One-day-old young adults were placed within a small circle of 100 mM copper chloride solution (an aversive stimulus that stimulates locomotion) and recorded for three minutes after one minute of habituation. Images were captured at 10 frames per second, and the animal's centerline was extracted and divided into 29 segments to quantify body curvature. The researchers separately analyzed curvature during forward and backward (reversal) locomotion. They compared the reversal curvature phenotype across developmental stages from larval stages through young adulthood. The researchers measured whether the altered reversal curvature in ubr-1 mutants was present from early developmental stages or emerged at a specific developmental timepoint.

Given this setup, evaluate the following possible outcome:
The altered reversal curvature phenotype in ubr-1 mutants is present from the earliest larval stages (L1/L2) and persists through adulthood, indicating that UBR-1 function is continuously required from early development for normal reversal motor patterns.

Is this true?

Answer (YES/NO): NO